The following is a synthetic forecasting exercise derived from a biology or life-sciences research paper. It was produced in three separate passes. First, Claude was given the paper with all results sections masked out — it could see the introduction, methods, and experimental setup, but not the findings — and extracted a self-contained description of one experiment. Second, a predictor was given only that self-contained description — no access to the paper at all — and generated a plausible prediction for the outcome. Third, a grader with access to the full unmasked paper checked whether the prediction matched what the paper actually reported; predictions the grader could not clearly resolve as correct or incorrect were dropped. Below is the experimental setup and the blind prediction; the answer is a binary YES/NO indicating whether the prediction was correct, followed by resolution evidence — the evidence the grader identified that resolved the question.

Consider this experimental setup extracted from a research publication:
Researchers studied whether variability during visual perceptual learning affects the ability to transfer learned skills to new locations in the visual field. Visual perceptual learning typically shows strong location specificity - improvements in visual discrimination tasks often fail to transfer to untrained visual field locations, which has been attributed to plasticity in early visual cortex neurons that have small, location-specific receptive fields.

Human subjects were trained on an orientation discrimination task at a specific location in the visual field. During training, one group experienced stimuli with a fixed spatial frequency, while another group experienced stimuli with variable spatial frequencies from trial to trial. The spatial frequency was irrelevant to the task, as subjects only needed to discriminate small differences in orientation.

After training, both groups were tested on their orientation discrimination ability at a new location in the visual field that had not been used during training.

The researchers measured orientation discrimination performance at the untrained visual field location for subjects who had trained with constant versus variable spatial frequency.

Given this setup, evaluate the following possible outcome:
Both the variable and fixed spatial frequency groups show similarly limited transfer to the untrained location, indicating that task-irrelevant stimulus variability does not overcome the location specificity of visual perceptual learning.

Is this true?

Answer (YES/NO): NO